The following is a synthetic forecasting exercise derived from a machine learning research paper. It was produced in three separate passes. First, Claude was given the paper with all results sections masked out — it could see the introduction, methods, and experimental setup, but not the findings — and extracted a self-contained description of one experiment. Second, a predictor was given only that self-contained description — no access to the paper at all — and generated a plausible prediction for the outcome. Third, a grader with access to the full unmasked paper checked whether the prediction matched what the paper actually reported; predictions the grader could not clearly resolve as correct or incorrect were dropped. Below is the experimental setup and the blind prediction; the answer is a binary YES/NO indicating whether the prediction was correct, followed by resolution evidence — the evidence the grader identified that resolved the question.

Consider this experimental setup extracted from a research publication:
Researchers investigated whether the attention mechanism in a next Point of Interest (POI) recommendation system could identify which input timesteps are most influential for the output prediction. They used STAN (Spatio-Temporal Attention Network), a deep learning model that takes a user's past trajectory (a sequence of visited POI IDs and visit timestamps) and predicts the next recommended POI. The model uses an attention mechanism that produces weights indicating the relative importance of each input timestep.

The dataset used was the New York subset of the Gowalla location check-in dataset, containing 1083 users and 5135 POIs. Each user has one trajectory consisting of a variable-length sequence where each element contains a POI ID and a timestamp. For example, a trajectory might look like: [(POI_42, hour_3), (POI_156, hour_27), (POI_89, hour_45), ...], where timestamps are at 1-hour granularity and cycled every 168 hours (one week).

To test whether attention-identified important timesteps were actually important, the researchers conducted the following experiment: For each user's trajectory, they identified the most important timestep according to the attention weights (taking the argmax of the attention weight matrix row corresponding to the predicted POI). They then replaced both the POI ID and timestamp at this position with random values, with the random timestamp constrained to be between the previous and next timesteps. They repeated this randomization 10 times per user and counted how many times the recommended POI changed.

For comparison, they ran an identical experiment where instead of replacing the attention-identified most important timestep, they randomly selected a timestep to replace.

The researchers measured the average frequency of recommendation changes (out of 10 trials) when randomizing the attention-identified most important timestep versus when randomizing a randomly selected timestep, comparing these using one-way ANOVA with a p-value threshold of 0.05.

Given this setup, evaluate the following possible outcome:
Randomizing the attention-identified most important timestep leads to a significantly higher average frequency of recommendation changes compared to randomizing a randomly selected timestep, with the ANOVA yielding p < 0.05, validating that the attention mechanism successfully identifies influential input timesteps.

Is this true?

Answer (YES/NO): YES